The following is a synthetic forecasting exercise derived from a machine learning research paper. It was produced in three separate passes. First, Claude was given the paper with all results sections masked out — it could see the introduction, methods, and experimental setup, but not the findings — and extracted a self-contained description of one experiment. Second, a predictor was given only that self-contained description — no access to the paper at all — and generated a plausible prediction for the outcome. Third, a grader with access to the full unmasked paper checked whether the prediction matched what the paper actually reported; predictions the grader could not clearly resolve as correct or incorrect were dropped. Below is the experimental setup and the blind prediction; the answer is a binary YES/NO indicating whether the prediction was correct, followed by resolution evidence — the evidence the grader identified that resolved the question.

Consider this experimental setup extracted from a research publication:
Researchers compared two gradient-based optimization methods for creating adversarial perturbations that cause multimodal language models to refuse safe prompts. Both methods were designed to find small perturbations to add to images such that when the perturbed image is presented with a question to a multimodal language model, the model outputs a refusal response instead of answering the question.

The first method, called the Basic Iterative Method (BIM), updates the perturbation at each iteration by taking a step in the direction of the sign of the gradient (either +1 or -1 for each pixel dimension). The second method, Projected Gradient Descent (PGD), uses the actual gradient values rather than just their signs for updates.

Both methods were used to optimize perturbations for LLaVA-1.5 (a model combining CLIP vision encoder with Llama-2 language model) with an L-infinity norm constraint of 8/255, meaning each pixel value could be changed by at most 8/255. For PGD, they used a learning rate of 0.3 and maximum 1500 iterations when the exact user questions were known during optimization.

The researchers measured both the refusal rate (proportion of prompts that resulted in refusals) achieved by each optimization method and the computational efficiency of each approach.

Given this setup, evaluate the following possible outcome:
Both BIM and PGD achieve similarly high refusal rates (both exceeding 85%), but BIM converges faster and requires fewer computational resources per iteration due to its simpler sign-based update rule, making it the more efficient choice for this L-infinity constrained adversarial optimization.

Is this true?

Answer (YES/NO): YES